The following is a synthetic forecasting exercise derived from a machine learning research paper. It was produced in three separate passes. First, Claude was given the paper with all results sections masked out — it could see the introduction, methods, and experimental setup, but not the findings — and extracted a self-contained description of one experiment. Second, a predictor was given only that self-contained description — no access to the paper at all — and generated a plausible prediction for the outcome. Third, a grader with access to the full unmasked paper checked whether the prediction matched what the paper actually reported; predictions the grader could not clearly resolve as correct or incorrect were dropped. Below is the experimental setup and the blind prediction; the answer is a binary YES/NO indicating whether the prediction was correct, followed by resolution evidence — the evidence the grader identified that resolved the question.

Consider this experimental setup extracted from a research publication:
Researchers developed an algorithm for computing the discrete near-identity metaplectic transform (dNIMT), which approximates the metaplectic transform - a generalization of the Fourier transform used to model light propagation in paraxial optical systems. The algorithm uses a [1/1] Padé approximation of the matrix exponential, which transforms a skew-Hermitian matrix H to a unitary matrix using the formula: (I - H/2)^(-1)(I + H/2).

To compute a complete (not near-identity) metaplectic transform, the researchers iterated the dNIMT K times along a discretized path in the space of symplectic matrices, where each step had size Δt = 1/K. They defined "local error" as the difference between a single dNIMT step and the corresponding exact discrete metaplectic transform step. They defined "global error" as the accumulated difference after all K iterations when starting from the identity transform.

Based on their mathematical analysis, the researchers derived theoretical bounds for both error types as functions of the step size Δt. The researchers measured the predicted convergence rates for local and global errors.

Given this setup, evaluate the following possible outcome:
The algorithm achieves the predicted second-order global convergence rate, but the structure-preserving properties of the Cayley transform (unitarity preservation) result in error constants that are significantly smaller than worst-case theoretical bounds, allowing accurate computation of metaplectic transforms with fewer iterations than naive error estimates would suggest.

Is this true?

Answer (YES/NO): NO